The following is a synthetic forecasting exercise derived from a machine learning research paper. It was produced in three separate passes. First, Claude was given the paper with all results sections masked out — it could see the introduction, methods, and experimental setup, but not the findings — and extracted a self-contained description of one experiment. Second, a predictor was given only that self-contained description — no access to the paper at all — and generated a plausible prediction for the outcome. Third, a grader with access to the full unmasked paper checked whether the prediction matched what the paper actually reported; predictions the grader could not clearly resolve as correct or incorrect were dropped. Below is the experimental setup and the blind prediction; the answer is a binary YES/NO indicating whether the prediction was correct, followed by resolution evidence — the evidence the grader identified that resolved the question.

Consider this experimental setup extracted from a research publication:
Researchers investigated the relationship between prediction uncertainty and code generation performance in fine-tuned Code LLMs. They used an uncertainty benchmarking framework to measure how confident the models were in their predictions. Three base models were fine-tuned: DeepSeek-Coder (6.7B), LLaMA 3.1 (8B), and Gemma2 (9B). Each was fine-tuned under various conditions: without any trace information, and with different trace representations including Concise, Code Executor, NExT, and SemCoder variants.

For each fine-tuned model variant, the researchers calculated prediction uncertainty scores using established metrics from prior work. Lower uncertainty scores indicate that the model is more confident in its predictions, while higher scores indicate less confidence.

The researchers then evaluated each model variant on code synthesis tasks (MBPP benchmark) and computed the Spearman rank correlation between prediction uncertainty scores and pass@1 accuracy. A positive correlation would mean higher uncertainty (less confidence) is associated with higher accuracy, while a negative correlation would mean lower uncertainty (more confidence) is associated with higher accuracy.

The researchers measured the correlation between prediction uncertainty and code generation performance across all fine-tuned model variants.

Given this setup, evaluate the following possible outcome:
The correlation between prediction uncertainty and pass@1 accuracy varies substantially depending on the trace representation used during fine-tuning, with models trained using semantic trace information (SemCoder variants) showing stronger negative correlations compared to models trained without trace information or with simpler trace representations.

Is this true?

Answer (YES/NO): NO